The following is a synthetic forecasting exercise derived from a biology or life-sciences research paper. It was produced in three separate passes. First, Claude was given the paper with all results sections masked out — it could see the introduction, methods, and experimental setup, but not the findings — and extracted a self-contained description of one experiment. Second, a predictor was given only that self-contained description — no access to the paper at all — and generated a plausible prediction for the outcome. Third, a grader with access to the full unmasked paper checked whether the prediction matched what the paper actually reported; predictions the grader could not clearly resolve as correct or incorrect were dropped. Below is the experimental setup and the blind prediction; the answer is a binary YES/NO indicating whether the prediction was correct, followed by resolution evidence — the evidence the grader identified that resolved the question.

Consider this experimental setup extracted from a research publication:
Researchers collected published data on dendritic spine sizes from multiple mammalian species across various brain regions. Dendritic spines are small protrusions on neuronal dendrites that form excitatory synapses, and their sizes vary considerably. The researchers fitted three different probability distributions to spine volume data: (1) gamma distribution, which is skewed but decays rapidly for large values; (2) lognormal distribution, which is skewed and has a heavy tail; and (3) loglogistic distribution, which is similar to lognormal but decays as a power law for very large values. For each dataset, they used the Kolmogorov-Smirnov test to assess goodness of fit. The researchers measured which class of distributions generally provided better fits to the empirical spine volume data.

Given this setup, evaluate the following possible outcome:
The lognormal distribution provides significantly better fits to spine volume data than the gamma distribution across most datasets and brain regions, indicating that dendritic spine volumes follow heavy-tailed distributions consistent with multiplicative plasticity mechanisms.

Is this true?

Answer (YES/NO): NO